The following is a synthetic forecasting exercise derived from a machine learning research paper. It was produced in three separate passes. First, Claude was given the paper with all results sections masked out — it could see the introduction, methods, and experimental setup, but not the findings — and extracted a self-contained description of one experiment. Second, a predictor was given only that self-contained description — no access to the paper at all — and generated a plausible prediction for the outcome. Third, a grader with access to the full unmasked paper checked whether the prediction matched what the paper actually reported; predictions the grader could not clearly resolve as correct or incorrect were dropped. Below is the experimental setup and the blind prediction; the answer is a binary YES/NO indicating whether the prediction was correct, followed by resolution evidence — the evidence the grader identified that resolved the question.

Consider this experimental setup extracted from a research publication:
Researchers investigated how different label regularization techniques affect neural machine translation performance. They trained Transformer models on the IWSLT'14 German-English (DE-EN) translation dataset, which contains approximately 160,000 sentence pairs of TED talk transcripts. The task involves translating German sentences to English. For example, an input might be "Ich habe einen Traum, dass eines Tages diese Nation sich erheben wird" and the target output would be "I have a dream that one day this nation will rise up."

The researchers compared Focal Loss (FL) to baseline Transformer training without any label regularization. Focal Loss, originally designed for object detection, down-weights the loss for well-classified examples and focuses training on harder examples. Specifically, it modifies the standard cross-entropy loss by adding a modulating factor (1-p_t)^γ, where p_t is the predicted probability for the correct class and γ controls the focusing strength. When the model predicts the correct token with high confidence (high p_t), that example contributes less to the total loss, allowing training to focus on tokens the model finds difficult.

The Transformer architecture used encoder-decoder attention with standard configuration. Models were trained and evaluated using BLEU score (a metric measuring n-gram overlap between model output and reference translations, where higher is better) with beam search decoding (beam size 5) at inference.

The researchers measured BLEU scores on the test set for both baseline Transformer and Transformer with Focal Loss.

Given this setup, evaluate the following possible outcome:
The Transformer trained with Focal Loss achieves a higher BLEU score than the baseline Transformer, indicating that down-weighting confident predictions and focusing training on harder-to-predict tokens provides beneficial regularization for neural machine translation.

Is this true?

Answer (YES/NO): NO